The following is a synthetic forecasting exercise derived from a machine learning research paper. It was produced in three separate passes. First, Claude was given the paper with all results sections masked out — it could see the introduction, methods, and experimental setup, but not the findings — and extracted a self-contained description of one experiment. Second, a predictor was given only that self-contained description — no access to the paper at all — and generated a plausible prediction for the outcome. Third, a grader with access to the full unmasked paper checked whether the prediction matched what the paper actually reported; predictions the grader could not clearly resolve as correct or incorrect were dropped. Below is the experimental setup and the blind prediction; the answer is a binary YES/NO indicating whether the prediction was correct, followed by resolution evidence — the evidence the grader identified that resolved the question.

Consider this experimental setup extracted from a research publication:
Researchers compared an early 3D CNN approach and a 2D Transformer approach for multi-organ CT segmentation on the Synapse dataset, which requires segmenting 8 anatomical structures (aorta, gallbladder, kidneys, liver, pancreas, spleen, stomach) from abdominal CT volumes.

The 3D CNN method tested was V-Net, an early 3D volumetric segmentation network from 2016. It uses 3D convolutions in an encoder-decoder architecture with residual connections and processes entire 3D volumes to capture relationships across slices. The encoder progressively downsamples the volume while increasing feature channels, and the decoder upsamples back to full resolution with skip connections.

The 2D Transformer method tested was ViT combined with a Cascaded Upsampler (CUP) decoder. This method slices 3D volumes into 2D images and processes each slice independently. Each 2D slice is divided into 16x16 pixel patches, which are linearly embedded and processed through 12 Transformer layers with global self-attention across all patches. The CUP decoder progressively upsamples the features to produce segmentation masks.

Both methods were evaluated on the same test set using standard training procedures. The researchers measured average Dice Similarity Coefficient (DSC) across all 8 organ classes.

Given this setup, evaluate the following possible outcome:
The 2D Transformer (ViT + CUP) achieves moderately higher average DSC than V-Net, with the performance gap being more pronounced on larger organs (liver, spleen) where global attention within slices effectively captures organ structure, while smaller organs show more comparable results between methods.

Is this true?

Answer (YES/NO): NO